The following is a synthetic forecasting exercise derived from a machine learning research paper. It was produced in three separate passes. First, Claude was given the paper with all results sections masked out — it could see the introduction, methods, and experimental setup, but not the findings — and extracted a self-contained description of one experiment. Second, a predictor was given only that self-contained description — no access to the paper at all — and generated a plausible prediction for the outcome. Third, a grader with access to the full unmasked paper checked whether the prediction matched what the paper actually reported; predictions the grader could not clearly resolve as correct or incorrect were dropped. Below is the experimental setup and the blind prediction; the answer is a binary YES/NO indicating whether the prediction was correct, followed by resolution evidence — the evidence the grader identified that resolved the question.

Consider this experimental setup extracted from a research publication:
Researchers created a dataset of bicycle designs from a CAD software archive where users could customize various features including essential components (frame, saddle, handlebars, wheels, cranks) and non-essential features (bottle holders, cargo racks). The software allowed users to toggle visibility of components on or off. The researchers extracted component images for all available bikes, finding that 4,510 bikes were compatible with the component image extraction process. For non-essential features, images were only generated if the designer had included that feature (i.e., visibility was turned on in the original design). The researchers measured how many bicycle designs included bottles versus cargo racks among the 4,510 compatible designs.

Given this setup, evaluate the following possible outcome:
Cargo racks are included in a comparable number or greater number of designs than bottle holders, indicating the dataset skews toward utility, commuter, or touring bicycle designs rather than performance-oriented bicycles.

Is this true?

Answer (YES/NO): NO